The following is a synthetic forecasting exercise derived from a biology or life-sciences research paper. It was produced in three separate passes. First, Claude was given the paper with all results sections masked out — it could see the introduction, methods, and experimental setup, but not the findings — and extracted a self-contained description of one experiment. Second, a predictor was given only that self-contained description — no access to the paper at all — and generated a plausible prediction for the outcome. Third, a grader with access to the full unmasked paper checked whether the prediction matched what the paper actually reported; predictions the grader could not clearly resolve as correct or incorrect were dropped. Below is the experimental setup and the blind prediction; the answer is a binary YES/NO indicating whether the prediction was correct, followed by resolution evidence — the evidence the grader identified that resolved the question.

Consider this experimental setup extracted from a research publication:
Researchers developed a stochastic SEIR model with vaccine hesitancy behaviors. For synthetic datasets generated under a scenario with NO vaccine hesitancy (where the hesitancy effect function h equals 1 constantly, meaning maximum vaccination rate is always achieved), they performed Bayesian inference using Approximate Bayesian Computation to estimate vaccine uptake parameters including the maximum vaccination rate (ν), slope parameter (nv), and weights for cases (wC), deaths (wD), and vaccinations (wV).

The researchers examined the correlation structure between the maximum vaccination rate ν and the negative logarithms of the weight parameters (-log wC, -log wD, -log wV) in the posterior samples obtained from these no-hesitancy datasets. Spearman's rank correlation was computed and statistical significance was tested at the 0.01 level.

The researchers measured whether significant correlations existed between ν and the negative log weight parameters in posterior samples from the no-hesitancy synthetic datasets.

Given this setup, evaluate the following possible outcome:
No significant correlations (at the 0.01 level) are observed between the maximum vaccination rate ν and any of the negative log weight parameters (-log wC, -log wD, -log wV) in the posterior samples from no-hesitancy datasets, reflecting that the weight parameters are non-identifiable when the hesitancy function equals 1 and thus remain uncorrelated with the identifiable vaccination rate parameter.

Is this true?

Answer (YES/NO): YES